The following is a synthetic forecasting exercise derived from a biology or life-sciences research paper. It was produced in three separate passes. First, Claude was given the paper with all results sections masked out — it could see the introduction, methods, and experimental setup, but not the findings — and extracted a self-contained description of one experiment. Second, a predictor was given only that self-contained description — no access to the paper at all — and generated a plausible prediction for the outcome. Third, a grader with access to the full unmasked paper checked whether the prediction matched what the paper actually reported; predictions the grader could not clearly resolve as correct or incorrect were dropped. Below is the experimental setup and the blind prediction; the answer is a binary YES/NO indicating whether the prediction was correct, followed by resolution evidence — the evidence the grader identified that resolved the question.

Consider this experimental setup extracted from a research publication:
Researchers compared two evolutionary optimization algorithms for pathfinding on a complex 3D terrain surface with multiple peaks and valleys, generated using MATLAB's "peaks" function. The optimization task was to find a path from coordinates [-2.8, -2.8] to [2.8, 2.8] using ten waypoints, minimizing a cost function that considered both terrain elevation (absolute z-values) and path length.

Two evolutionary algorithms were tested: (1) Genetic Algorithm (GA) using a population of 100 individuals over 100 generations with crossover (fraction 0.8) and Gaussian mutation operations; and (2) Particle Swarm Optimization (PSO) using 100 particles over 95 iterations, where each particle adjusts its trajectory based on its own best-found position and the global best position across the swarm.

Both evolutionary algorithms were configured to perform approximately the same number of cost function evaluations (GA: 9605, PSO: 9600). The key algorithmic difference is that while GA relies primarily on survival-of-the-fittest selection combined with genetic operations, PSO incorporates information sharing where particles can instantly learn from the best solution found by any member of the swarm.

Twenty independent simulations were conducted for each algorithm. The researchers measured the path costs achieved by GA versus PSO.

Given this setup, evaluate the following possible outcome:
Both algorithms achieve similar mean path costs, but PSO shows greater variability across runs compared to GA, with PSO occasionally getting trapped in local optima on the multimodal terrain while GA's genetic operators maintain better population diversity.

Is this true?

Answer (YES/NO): NO